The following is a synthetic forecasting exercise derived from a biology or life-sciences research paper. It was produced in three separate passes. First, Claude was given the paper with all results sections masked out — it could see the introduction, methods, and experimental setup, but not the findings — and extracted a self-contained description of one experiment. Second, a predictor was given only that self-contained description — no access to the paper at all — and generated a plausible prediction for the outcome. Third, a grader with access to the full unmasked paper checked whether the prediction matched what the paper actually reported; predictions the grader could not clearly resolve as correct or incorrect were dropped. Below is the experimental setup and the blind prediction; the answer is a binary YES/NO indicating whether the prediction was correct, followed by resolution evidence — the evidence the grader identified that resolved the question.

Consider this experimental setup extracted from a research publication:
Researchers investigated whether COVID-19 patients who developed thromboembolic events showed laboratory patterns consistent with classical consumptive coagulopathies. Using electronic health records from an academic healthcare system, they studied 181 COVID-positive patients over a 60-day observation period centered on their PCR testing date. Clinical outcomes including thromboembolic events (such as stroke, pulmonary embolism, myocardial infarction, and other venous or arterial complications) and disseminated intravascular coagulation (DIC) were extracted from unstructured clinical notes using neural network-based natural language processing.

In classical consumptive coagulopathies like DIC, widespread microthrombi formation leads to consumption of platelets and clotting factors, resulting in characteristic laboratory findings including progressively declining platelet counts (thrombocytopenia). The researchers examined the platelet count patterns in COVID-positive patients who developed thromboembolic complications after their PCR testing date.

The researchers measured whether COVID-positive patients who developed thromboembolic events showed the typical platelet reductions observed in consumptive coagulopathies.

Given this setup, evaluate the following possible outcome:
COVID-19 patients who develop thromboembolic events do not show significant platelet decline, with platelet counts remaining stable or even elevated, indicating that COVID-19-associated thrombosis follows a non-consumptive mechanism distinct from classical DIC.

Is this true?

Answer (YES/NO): YES